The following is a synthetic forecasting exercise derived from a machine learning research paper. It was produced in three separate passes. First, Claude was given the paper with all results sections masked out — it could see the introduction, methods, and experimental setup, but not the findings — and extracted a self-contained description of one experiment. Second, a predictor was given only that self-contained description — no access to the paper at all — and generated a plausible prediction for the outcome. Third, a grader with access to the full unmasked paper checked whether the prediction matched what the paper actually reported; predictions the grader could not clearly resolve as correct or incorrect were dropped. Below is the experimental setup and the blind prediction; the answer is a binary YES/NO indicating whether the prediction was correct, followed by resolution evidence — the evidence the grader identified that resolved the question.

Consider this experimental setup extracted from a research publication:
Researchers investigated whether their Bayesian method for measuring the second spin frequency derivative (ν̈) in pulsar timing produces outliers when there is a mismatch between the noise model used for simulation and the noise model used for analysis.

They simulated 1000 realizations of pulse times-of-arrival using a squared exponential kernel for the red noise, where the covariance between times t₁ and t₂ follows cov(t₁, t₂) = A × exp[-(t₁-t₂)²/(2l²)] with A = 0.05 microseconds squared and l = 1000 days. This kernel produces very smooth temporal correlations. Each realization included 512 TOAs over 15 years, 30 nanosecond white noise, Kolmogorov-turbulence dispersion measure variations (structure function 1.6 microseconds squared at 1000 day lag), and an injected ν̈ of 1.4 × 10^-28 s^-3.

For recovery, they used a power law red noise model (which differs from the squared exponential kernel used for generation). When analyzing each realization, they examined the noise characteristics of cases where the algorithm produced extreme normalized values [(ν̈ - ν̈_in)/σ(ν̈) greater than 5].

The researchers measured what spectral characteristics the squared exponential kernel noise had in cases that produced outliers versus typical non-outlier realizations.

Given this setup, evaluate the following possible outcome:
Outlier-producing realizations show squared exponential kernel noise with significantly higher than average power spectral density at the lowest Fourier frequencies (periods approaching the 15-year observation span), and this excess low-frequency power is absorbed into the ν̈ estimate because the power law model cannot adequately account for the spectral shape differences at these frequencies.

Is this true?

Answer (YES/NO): NO